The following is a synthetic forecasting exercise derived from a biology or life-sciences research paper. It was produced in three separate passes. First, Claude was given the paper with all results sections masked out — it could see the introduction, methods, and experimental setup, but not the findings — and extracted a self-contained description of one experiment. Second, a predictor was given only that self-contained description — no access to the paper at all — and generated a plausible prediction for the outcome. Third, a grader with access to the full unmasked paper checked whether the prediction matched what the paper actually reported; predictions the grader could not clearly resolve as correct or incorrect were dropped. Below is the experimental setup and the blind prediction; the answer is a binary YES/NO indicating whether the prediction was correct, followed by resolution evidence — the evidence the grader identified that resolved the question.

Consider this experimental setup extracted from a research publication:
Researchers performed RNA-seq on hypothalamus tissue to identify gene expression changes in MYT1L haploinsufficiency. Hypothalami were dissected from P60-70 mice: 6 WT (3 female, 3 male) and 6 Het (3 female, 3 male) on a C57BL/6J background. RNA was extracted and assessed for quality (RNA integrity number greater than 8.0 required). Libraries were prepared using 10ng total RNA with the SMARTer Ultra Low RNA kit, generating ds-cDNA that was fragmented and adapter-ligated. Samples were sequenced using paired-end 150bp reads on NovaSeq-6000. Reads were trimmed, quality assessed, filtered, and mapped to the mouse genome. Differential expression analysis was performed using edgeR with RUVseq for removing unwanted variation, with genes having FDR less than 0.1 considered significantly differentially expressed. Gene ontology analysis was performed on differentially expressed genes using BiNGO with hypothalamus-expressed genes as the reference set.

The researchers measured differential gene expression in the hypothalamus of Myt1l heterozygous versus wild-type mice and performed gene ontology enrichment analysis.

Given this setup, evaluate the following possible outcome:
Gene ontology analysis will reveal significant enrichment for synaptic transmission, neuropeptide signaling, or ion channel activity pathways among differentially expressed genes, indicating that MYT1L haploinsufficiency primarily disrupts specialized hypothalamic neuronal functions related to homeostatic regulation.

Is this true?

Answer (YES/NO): NO